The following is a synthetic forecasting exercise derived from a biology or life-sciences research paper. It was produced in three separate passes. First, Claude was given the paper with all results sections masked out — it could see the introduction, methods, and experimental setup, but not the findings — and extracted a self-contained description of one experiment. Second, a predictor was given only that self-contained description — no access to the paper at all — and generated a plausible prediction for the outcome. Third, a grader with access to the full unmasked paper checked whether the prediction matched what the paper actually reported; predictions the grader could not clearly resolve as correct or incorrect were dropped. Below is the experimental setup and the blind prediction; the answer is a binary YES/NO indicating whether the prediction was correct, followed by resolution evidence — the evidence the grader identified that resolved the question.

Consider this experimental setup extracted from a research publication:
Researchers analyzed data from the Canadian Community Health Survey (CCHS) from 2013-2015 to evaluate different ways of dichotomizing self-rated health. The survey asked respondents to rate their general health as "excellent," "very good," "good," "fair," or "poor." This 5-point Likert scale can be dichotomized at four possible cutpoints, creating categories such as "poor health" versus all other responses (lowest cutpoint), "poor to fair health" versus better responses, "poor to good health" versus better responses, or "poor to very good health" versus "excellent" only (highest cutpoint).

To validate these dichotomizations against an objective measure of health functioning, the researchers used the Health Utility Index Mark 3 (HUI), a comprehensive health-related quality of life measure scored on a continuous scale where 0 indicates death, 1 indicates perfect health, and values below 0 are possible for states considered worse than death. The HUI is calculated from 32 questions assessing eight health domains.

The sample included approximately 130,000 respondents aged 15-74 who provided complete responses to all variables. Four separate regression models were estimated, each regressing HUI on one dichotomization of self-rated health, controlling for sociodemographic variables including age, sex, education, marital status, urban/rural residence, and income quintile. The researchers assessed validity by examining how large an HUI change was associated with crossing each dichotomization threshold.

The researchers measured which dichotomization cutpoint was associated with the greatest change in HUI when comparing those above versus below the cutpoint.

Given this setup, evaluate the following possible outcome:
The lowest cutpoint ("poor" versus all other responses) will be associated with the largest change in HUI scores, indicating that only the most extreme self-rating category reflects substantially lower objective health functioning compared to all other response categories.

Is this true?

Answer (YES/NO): YES